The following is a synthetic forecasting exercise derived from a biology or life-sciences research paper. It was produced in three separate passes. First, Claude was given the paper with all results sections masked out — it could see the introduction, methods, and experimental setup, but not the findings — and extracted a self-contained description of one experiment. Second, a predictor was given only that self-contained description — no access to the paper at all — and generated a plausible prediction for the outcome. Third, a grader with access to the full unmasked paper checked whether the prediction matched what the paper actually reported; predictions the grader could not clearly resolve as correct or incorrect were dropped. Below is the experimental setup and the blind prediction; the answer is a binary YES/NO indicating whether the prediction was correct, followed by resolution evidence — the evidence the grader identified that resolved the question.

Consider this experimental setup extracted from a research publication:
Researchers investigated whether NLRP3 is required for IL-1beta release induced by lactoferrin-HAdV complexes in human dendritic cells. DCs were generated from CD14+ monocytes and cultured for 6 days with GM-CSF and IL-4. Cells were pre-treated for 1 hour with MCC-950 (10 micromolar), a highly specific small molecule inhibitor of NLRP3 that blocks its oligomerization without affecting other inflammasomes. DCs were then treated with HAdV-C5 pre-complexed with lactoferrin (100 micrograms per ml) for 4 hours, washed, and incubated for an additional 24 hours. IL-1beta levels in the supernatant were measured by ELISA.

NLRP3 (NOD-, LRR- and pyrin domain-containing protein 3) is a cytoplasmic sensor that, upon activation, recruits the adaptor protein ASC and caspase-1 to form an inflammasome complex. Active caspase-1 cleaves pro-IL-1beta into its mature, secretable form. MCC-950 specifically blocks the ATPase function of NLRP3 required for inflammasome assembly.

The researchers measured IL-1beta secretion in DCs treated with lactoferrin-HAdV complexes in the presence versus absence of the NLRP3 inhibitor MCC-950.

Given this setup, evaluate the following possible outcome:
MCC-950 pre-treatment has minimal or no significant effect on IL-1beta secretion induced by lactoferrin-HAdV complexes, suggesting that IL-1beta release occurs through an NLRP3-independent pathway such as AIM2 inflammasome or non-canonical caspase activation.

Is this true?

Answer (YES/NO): NO